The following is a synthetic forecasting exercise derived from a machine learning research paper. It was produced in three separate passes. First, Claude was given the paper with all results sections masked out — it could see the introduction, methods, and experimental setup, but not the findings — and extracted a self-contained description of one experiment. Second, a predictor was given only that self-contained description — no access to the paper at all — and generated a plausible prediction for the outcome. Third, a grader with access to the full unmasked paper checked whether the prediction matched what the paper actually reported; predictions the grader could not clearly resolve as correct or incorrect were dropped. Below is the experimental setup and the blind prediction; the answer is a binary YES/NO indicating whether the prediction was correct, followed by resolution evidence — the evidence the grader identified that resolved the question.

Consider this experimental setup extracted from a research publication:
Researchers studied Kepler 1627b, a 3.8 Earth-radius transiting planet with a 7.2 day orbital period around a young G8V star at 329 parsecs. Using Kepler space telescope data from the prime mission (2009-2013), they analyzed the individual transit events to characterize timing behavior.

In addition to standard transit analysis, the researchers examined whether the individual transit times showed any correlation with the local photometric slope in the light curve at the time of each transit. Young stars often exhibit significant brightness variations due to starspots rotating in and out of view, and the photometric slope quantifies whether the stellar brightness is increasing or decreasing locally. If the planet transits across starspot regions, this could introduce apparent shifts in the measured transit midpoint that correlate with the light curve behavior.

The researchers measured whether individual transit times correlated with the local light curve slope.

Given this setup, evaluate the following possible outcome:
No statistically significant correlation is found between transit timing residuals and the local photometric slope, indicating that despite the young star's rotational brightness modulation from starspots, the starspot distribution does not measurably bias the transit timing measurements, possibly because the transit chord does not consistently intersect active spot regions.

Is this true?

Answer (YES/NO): NO